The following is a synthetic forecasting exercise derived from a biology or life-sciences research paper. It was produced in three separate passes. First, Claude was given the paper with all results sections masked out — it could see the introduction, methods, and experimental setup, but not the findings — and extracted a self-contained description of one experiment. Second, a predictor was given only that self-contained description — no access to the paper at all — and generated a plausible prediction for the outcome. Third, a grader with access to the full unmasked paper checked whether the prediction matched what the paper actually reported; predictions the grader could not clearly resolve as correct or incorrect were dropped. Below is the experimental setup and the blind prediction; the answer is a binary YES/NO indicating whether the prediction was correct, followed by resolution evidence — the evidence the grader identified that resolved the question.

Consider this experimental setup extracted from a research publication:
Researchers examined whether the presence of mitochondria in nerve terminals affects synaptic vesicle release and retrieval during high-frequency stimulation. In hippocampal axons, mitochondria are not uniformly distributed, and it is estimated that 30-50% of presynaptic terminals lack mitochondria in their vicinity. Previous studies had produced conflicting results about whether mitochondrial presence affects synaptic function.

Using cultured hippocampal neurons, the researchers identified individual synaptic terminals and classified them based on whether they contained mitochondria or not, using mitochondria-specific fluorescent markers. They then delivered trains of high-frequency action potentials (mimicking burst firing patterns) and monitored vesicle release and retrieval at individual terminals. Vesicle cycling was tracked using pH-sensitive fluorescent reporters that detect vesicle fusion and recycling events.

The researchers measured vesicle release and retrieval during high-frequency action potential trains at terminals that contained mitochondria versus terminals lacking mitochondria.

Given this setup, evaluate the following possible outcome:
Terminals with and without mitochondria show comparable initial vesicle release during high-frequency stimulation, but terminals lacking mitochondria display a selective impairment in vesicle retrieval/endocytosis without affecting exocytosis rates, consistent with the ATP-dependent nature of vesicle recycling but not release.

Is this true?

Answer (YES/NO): NO